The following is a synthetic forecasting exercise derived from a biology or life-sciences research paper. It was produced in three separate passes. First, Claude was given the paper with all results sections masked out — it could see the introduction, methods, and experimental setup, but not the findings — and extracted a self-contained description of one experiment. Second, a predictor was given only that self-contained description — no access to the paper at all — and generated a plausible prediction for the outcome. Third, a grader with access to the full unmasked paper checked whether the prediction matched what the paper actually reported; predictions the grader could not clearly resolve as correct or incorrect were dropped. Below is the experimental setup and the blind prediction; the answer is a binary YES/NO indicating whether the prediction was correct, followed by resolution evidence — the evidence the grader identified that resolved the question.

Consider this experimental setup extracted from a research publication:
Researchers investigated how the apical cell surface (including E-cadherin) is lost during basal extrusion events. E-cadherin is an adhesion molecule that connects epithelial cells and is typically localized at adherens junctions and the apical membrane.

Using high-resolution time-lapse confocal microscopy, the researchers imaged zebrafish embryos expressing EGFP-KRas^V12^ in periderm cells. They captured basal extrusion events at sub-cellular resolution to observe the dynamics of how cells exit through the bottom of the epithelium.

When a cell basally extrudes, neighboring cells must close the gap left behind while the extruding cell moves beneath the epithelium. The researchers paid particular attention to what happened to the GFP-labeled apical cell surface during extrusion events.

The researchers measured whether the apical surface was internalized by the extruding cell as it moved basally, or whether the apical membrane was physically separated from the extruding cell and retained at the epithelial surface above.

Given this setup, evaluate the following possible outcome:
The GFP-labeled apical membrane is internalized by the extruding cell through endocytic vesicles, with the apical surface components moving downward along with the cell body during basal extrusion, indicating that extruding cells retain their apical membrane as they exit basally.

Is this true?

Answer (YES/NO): NO